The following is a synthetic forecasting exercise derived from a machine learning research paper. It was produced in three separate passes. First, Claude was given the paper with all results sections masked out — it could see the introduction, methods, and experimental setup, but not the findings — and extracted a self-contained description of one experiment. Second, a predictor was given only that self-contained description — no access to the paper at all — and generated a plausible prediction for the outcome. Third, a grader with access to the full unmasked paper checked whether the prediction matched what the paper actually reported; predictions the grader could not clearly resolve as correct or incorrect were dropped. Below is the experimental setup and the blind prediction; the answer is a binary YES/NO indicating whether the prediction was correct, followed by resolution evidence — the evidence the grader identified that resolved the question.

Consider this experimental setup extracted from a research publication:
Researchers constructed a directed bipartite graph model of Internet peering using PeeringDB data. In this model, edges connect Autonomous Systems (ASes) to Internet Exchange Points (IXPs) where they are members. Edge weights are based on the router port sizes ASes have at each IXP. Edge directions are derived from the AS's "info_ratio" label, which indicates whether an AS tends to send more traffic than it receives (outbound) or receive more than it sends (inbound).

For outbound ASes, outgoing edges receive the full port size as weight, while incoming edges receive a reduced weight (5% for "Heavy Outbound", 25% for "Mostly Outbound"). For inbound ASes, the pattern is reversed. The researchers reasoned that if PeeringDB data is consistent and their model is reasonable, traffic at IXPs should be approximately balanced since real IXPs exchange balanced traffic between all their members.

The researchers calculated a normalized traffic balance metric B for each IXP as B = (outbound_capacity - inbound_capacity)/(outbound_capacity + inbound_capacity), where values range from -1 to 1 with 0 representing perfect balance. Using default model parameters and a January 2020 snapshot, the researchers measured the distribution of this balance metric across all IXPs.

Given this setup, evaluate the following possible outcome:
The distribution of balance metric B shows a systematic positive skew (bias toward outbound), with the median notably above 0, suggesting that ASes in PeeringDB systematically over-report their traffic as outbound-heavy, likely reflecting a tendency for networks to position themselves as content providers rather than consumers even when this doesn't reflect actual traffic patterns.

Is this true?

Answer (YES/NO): NO